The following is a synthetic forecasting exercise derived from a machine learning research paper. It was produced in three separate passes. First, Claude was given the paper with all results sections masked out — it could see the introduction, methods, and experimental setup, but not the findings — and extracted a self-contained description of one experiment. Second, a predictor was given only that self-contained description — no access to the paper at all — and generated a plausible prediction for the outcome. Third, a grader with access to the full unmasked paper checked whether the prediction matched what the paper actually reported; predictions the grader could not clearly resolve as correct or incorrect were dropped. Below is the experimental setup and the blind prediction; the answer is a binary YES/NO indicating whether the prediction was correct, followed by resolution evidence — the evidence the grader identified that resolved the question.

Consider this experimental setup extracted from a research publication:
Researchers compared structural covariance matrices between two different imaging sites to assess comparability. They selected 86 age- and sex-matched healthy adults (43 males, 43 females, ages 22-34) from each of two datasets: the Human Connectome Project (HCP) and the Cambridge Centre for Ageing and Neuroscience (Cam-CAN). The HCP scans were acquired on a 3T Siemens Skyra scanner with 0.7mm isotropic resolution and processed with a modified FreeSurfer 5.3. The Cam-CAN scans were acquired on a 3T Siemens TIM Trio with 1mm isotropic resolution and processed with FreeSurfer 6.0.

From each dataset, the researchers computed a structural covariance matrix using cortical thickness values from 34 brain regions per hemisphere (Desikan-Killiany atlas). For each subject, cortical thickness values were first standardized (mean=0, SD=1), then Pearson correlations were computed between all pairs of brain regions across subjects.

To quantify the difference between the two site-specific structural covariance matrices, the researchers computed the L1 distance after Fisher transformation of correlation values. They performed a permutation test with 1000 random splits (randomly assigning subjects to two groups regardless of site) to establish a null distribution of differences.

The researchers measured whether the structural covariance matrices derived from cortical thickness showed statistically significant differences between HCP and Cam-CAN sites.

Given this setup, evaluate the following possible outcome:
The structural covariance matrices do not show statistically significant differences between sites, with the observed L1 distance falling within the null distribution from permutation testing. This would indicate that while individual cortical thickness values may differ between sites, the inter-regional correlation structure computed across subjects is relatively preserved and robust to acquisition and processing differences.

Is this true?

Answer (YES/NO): NO